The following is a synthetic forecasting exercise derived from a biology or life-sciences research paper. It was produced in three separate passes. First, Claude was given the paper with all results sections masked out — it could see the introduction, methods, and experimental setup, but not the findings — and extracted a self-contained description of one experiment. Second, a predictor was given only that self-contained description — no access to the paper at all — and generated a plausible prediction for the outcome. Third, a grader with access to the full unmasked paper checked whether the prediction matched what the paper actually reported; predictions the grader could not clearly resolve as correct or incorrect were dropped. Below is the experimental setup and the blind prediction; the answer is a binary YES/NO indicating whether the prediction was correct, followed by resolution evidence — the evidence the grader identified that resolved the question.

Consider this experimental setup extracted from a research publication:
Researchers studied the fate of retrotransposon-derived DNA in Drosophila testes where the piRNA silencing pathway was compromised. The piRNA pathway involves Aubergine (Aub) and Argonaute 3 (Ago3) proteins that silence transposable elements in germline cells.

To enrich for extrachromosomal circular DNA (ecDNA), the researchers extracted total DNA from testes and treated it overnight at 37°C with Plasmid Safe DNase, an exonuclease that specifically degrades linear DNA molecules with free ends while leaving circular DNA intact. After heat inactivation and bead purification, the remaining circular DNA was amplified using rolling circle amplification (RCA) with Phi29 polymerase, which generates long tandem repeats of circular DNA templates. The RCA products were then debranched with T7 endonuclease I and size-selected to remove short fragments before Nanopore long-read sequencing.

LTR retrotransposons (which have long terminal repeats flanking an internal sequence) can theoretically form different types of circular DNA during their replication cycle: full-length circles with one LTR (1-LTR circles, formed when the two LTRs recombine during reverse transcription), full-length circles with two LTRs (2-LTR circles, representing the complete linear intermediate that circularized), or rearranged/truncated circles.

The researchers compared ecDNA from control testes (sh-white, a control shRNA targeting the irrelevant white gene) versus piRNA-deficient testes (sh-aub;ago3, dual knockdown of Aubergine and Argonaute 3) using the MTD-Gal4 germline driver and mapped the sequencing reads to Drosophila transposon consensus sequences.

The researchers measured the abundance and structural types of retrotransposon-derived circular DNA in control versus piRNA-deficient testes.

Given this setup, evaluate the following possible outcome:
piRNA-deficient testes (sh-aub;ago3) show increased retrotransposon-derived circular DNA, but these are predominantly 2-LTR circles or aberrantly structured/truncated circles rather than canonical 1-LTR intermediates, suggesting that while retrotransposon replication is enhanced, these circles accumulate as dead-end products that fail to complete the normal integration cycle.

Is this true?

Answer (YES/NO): NO